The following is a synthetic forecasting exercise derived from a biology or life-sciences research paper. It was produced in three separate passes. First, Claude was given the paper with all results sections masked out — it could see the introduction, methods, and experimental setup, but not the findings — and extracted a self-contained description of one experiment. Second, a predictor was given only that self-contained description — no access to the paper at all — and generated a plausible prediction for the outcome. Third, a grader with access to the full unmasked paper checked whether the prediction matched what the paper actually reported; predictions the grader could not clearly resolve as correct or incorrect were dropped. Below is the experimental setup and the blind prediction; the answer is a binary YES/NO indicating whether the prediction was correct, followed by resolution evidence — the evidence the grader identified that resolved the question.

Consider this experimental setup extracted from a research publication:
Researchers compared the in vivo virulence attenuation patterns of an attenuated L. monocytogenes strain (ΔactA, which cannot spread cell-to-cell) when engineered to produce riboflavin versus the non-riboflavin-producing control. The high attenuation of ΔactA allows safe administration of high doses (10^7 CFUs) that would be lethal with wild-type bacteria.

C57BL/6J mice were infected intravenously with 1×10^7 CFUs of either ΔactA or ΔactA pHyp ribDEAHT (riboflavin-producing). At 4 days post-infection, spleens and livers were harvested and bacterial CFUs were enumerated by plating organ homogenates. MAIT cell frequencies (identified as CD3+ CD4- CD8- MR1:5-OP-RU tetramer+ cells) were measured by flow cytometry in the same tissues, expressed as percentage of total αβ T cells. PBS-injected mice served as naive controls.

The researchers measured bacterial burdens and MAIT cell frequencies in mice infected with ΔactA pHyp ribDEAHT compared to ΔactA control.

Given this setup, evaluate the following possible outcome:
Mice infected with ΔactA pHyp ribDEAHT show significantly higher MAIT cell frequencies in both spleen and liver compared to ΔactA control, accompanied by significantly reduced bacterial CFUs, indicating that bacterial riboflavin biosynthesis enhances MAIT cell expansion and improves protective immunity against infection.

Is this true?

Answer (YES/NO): YES